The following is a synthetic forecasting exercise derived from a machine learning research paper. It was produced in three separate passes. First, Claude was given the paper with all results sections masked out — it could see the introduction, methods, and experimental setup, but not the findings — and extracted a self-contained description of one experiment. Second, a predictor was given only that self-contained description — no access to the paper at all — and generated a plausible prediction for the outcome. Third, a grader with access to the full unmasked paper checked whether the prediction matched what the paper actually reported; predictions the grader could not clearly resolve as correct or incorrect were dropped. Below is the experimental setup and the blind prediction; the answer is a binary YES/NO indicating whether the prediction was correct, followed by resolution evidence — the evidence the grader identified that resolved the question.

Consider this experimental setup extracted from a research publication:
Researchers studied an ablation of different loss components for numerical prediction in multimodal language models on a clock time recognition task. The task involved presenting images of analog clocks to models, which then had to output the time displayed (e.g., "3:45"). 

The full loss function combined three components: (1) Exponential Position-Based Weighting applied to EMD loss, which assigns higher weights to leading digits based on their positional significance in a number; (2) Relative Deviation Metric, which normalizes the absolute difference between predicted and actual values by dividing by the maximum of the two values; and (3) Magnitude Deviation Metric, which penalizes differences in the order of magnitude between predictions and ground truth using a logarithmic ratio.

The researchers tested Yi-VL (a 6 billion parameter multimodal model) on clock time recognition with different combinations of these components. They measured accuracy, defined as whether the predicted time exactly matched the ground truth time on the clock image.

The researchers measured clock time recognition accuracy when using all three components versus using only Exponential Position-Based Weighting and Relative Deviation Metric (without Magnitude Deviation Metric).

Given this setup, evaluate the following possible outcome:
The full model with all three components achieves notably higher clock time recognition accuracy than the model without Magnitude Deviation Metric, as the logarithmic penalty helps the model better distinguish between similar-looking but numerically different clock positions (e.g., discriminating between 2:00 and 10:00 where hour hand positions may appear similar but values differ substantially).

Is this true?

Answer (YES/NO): NO